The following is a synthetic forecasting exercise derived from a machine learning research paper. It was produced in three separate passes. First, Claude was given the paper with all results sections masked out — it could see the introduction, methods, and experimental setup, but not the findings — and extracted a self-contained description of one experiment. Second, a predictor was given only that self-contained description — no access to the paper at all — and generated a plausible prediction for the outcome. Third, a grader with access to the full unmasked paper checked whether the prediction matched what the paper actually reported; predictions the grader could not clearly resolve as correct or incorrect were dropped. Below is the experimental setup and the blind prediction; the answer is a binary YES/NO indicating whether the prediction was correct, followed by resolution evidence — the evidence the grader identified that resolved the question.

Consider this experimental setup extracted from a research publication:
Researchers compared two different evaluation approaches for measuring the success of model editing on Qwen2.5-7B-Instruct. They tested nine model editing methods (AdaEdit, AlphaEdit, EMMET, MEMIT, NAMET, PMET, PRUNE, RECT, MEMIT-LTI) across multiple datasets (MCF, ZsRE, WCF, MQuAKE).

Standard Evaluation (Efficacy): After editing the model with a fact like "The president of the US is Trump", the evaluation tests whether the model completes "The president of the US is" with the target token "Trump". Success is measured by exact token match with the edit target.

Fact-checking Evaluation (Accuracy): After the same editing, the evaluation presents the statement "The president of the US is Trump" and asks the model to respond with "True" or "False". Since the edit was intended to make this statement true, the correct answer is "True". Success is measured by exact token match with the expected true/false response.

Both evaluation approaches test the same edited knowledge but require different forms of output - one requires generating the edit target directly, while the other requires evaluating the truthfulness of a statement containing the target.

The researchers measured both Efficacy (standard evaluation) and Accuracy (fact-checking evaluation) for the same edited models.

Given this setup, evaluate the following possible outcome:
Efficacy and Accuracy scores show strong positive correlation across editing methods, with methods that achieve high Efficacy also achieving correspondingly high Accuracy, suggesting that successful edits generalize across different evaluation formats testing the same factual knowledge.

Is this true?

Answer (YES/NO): NO